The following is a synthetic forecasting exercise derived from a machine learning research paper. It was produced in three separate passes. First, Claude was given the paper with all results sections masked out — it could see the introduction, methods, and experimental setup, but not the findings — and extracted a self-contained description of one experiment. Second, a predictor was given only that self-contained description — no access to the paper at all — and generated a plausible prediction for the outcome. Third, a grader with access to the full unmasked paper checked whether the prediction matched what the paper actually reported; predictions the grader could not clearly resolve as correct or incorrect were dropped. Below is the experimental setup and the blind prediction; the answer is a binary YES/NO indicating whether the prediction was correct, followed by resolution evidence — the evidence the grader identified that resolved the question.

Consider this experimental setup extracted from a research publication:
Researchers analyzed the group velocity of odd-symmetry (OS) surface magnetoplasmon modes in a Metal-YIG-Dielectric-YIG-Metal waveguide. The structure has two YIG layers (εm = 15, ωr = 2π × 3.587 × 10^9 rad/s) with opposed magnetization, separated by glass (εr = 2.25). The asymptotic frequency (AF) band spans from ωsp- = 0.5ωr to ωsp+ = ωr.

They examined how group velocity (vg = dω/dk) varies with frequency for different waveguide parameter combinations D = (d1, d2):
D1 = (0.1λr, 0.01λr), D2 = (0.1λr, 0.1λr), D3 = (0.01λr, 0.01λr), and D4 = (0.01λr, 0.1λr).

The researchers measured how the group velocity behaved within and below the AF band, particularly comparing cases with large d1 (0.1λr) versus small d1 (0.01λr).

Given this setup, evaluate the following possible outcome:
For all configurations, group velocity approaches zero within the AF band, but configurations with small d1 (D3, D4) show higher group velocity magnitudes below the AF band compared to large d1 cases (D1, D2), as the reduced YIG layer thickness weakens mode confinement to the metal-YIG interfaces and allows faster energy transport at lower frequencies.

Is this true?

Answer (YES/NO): NO